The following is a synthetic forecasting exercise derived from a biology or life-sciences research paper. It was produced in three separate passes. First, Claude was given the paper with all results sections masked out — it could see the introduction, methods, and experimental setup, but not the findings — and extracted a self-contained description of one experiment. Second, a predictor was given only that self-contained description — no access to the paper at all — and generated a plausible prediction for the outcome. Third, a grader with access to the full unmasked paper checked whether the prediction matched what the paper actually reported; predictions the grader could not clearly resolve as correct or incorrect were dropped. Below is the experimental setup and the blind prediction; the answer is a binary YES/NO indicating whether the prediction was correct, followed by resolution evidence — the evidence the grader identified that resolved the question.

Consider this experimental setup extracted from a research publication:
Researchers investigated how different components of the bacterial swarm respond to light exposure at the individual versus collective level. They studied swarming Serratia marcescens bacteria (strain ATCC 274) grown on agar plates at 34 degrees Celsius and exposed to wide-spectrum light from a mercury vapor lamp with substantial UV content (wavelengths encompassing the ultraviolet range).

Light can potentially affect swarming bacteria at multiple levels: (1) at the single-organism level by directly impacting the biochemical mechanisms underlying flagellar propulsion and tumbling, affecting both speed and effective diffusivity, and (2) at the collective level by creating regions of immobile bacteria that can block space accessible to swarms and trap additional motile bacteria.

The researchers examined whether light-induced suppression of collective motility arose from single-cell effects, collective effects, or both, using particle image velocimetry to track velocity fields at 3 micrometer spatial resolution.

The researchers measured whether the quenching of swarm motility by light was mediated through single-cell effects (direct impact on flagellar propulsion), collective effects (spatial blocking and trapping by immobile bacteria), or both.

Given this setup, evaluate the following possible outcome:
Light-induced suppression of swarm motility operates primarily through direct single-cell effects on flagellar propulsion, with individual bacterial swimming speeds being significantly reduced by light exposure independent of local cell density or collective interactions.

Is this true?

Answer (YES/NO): NO